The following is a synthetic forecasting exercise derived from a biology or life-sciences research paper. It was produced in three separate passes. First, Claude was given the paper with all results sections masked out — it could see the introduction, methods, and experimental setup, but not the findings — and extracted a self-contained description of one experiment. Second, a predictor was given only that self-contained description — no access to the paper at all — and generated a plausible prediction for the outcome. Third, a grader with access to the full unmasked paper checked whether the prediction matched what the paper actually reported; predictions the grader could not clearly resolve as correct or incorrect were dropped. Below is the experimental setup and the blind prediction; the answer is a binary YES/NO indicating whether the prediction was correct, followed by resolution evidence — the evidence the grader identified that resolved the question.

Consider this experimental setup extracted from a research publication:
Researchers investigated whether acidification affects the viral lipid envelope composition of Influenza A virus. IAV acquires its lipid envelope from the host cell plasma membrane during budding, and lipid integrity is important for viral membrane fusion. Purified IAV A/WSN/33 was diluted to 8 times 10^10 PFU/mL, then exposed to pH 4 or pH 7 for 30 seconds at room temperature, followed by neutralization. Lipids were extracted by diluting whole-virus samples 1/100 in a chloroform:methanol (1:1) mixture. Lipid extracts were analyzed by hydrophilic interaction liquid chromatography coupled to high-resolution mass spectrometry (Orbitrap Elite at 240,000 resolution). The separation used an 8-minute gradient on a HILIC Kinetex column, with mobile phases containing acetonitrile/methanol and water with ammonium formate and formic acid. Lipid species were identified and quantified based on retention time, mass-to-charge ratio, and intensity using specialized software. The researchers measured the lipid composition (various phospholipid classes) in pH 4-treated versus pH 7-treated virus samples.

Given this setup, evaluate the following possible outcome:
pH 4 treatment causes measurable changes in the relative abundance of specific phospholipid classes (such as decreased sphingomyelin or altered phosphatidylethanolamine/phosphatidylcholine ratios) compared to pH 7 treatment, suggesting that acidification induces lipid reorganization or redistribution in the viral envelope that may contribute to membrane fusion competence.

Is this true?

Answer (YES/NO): NO